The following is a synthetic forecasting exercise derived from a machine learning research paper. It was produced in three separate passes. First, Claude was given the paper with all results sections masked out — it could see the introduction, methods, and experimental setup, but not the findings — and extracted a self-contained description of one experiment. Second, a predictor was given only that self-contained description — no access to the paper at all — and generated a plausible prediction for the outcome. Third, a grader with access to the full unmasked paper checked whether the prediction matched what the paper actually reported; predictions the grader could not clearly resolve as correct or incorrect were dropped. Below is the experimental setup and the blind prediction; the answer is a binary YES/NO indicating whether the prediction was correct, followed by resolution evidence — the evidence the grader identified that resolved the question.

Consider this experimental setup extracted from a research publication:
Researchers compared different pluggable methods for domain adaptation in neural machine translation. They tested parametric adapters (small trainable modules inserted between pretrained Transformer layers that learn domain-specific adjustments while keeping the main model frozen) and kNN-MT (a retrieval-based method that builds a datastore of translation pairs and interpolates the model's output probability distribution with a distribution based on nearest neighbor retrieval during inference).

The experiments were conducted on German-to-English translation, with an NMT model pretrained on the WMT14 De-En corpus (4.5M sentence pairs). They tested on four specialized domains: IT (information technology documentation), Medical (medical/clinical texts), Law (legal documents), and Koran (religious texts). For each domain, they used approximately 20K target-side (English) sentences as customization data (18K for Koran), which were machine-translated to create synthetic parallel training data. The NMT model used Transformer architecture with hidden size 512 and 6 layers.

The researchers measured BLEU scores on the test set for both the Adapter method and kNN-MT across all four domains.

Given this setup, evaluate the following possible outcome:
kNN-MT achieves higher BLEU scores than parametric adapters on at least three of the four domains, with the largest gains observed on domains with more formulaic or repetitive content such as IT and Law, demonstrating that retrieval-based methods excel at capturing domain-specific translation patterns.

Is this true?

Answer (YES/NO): NO